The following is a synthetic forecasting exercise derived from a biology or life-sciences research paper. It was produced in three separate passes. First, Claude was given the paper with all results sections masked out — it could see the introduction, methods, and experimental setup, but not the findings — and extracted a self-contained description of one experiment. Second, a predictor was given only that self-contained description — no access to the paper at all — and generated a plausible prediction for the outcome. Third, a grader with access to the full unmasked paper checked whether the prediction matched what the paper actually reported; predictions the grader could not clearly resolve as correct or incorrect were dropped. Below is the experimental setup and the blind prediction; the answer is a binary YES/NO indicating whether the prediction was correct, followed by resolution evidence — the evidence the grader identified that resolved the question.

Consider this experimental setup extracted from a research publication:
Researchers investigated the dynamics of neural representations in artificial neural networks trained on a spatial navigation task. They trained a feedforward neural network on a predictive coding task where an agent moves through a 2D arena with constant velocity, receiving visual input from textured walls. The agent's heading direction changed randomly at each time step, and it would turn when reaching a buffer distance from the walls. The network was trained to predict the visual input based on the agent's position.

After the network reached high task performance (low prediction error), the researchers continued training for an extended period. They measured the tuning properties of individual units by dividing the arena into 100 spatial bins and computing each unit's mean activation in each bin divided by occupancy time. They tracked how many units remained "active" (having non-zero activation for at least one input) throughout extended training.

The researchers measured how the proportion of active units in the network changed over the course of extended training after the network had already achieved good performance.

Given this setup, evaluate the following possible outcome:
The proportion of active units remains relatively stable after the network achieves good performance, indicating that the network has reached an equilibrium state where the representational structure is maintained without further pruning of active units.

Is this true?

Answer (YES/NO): NO